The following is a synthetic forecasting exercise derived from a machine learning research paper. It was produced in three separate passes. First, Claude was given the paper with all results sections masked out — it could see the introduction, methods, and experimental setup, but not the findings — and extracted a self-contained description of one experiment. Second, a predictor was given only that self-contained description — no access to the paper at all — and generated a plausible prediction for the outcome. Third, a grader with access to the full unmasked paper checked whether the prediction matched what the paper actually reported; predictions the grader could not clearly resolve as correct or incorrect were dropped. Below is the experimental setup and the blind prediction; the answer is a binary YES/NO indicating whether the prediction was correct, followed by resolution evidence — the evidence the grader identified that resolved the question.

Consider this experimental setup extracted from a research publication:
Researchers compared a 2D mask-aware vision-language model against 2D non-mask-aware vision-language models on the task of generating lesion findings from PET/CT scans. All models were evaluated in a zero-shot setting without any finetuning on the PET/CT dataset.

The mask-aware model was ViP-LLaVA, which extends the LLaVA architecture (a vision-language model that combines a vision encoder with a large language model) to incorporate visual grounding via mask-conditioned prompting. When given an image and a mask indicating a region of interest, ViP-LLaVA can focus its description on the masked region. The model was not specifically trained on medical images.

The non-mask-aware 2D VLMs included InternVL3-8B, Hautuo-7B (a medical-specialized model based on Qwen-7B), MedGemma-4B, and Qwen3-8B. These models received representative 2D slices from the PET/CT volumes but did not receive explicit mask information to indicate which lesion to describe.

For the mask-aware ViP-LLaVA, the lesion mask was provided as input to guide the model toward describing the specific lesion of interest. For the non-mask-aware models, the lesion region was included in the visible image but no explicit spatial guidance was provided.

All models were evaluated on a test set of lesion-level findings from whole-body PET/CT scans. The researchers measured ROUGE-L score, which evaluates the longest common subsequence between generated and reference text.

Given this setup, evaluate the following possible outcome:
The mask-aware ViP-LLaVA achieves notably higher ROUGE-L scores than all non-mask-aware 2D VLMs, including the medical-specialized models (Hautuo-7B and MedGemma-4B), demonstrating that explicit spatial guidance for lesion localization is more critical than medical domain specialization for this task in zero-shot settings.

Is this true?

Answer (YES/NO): NO